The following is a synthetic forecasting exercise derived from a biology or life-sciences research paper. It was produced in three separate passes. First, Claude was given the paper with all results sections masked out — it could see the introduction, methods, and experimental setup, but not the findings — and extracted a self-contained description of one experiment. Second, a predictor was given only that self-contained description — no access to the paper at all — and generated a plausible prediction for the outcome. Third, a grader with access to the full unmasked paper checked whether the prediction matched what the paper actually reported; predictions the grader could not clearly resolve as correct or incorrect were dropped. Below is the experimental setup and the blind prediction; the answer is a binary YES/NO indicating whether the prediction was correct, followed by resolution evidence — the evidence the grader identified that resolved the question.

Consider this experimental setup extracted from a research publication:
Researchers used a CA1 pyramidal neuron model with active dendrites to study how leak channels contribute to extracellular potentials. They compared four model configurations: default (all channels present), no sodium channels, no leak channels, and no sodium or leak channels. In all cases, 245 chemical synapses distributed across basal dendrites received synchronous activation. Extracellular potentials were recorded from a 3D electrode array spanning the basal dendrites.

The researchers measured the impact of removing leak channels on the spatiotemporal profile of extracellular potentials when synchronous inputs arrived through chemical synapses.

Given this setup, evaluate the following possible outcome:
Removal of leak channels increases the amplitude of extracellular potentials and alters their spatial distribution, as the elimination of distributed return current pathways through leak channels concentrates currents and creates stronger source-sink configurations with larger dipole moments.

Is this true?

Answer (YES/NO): NO